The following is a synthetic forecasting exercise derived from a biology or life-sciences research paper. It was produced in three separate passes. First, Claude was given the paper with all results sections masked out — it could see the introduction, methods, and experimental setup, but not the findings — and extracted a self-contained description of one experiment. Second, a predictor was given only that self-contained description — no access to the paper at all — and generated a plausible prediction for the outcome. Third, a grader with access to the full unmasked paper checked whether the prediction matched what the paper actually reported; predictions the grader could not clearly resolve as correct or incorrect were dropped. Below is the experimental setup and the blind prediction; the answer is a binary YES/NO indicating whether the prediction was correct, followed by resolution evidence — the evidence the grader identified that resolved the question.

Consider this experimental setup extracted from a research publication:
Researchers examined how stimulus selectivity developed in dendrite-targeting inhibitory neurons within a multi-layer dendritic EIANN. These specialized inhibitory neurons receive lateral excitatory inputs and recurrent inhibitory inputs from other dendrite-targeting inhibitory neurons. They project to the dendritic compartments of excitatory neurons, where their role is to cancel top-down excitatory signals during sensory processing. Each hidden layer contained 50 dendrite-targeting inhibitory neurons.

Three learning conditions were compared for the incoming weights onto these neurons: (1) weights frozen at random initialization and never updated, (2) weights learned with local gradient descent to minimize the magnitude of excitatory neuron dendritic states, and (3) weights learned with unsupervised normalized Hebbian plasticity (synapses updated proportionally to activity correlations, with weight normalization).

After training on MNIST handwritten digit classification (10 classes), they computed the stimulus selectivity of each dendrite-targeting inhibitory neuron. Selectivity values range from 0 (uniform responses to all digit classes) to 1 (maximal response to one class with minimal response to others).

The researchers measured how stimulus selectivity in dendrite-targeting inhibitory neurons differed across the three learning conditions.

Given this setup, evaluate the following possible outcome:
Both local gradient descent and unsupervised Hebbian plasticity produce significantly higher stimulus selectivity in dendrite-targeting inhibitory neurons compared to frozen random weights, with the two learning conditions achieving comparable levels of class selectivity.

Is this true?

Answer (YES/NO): YES